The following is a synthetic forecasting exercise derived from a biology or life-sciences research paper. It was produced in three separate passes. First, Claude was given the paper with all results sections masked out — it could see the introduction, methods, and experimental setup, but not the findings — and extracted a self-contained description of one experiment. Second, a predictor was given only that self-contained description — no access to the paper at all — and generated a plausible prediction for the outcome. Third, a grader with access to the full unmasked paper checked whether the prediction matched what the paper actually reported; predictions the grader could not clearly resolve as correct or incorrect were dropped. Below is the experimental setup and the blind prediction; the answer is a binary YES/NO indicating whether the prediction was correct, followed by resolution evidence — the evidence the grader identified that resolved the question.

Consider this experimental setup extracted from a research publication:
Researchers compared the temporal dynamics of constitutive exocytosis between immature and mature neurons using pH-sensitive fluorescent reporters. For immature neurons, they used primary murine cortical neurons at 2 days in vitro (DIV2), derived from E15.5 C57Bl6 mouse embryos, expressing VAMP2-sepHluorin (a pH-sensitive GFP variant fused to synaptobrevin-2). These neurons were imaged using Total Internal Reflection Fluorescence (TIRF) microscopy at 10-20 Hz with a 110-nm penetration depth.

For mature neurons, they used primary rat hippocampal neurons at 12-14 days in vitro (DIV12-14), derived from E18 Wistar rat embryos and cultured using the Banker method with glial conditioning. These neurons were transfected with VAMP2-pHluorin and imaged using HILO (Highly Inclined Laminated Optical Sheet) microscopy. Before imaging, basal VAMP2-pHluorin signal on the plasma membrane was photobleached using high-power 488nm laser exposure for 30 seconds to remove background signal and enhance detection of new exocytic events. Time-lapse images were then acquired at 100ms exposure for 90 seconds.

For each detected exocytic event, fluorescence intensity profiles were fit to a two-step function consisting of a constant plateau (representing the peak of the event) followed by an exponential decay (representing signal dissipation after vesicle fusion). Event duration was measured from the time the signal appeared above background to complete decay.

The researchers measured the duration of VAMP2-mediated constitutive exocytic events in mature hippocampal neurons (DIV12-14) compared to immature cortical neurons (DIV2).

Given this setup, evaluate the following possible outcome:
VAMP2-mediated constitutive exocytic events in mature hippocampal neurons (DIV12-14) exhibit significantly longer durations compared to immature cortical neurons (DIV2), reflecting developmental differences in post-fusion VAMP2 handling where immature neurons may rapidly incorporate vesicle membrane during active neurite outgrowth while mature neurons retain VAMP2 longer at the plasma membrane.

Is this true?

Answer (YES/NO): YES